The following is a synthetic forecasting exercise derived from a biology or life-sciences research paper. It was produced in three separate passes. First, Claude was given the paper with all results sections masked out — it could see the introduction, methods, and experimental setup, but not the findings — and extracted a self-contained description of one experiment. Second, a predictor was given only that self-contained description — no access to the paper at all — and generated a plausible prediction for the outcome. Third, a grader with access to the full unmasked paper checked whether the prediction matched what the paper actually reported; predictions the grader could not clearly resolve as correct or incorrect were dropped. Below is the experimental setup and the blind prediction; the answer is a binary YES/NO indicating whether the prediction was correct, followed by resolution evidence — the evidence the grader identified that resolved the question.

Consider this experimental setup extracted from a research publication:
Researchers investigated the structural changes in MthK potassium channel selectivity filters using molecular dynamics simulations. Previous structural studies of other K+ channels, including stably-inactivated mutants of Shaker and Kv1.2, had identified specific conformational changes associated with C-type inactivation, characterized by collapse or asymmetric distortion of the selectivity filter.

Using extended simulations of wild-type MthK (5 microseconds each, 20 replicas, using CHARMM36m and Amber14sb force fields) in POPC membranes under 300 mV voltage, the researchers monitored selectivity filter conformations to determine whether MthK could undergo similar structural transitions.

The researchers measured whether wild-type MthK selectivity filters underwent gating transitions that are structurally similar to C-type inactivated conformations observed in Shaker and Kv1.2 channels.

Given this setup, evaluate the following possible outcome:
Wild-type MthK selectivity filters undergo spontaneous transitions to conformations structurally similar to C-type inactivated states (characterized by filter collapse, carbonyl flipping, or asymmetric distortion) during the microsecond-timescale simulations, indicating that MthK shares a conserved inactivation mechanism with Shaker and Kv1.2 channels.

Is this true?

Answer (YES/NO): NO